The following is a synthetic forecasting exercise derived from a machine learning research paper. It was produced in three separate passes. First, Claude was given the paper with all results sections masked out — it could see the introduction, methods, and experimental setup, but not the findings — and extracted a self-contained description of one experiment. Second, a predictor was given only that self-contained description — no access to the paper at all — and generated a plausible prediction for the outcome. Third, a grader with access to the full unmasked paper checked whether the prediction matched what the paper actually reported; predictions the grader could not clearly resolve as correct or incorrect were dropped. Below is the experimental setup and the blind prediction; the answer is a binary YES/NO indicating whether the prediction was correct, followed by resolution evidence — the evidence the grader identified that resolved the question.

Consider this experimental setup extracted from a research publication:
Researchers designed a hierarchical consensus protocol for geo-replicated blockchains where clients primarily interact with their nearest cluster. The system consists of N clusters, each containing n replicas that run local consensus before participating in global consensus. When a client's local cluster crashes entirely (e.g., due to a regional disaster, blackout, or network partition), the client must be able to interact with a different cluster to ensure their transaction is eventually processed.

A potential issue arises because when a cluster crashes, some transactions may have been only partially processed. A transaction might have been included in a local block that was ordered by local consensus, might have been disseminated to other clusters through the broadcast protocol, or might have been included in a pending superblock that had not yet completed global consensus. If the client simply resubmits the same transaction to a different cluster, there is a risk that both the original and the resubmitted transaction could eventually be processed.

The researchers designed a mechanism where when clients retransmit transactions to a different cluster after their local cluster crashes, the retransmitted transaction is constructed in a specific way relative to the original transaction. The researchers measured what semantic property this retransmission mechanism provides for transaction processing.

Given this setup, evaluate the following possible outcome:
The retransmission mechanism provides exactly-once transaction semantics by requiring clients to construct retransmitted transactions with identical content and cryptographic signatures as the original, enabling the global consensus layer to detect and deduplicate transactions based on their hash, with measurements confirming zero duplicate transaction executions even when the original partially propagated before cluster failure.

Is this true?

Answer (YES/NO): NO